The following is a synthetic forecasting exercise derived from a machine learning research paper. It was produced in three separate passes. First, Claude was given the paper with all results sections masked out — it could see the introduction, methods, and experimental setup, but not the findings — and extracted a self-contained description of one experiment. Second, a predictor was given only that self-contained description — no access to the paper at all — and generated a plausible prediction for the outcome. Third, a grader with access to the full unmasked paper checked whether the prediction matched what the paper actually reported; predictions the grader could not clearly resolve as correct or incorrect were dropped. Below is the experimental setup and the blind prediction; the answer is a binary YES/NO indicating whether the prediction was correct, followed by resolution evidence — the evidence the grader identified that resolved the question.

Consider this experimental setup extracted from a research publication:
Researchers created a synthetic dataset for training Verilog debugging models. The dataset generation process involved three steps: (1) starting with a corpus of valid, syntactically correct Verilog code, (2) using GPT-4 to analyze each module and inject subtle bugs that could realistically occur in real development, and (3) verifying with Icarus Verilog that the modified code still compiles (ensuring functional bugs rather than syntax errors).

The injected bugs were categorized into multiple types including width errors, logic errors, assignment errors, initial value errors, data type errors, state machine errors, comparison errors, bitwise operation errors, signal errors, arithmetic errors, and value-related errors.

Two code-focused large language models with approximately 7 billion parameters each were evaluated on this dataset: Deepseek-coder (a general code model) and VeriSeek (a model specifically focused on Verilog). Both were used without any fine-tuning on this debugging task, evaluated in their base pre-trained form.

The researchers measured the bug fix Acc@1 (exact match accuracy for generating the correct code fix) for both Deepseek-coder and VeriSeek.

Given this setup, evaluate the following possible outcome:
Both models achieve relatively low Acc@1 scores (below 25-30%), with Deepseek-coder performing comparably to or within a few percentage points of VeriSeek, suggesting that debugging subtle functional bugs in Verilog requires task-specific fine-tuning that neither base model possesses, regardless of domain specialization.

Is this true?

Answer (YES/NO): YES